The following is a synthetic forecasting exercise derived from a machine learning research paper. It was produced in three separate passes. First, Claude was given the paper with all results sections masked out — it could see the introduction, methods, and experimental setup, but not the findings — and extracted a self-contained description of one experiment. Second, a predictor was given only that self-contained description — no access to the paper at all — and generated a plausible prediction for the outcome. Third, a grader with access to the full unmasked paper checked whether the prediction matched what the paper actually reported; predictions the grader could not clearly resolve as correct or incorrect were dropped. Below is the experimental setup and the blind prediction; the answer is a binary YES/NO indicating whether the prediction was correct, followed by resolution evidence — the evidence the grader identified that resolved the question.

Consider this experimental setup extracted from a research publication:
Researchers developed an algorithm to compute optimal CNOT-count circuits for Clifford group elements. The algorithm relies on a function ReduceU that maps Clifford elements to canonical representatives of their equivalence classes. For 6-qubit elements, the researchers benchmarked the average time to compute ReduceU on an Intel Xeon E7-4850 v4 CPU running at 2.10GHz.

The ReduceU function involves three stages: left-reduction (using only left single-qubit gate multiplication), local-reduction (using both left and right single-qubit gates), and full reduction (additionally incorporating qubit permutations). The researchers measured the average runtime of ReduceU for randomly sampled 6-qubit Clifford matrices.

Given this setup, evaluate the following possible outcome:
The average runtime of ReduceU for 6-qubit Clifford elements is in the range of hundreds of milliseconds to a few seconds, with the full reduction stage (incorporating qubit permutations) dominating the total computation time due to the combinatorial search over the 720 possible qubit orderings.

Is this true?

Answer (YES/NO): NO